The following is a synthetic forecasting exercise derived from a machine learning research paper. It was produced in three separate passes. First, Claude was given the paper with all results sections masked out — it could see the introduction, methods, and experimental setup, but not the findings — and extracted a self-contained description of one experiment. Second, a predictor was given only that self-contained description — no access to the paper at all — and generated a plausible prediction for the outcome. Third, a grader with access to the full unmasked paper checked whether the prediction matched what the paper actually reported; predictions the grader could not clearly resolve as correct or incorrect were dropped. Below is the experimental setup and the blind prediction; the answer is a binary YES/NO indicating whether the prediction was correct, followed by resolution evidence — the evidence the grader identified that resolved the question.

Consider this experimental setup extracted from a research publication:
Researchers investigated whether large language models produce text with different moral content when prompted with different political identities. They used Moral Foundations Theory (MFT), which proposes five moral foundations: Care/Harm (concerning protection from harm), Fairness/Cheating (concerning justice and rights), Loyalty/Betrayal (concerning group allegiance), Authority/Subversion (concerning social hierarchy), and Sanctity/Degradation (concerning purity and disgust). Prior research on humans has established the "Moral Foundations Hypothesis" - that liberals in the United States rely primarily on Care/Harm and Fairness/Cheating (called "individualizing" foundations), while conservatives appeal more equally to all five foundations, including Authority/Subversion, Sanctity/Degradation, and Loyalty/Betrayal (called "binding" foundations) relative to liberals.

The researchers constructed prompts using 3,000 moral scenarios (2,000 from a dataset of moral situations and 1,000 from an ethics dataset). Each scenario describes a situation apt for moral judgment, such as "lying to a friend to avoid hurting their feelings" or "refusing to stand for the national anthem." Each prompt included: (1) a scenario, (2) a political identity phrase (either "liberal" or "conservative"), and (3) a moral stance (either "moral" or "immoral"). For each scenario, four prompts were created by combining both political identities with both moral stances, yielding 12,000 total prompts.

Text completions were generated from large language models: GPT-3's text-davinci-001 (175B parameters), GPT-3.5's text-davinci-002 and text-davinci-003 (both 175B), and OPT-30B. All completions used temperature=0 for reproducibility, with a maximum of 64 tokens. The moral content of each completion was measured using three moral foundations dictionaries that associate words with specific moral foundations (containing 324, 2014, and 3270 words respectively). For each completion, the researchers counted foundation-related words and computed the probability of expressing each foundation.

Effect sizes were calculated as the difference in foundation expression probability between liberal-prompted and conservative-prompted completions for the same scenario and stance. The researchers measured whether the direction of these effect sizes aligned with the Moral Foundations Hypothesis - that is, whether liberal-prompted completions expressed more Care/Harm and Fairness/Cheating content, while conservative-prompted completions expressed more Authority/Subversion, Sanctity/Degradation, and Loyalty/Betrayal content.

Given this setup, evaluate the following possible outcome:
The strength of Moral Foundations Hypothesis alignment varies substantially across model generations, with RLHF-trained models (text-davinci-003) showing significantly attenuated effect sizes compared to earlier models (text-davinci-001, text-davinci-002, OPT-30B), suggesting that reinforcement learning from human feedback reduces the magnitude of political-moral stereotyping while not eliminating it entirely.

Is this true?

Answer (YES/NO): NO